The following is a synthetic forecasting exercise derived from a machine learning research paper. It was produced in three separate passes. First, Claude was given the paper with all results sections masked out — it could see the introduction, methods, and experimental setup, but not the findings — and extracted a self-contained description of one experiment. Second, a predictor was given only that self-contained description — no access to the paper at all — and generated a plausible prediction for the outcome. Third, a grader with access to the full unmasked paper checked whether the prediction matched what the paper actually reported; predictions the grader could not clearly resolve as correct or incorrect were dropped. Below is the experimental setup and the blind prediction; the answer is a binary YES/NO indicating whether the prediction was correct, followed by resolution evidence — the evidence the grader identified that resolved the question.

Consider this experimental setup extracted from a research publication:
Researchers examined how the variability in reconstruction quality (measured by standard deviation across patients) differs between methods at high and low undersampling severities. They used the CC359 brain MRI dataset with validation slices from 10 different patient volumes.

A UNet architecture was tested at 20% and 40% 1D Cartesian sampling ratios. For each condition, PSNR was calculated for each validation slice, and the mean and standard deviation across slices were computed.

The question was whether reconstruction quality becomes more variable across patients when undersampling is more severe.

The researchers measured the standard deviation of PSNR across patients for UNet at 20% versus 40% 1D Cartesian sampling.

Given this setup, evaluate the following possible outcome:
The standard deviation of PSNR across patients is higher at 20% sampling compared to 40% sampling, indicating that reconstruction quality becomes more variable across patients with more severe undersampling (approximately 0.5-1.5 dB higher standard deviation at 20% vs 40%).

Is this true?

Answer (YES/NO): NO